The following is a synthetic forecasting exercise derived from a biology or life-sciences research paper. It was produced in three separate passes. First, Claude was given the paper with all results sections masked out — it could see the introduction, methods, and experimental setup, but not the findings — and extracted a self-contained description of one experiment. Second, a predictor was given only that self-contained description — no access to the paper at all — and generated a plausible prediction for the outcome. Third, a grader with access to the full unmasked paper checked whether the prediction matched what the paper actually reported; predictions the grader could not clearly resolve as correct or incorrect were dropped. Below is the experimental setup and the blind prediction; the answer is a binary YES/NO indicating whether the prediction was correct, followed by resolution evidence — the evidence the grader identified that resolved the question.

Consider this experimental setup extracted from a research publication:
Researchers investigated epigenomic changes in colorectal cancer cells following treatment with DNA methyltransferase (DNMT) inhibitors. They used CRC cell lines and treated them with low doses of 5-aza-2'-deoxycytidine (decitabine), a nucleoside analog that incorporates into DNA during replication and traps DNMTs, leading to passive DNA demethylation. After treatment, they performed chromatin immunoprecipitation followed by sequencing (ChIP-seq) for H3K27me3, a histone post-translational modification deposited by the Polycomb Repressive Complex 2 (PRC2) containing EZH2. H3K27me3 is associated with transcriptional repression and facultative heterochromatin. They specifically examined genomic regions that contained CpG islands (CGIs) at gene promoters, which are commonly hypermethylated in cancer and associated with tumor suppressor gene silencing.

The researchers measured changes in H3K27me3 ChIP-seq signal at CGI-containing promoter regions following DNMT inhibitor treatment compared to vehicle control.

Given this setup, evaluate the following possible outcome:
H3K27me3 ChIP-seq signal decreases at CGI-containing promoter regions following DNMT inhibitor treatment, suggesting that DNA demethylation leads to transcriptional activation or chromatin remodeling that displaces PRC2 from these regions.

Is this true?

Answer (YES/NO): NO